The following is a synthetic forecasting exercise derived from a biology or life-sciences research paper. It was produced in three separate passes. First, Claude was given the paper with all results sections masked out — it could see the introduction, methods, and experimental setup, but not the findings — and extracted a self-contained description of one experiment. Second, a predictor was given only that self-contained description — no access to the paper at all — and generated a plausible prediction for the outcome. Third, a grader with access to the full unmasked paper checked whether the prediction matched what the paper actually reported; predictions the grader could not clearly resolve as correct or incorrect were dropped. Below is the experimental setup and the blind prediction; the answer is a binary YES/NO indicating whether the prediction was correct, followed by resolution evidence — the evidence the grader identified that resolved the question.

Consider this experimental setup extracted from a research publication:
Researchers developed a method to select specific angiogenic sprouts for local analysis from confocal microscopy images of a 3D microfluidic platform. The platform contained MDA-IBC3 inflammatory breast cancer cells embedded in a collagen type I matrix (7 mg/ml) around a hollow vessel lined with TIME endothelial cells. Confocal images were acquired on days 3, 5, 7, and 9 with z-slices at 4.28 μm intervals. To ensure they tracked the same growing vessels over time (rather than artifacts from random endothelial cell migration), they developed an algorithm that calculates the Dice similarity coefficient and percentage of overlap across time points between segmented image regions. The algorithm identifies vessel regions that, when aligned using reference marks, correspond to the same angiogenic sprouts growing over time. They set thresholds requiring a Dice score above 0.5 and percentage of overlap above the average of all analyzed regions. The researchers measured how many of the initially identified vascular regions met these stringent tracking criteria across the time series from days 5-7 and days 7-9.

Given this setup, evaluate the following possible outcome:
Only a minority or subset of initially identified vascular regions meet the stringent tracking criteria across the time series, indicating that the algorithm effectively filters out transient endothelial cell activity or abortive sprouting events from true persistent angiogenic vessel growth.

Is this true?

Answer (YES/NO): YES